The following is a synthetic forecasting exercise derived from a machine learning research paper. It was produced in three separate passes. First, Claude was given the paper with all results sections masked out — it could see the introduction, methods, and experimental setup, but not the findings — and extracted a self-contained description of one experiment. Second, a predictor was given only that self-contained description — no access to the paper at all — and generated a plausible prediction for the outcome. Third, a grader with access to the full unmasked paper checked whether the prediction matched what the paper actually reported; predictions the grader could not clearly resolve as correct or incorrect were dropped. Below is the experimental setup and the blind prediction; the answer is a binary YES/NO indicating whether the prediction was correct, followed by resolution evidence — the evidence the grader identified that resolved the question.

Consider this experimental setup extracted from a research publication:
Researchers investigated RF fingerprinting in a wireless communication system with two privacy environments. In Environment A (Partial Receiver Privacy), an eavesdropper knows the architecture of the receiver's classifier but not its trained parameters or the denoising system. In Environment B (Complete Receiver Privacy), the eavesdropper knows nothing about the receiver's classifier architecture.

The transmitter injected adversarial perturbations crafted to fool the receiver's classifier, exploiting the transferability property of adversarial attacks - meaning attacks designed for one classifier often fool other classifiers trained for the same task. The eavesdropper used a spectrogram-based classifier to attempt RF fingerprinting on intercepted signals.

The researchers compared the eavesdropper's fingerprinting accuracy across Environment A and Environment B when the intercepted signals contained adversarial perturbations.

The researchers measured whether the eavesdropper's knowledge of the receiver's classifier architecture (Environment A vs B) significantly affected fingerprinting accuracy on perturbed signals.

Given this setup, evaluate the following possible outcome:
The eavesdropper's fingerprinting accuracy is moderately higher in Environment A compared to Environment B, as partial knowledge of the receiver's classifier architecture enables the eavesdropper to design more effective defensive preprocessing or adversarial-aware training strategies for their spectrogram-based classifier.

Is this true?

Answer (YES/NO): NO